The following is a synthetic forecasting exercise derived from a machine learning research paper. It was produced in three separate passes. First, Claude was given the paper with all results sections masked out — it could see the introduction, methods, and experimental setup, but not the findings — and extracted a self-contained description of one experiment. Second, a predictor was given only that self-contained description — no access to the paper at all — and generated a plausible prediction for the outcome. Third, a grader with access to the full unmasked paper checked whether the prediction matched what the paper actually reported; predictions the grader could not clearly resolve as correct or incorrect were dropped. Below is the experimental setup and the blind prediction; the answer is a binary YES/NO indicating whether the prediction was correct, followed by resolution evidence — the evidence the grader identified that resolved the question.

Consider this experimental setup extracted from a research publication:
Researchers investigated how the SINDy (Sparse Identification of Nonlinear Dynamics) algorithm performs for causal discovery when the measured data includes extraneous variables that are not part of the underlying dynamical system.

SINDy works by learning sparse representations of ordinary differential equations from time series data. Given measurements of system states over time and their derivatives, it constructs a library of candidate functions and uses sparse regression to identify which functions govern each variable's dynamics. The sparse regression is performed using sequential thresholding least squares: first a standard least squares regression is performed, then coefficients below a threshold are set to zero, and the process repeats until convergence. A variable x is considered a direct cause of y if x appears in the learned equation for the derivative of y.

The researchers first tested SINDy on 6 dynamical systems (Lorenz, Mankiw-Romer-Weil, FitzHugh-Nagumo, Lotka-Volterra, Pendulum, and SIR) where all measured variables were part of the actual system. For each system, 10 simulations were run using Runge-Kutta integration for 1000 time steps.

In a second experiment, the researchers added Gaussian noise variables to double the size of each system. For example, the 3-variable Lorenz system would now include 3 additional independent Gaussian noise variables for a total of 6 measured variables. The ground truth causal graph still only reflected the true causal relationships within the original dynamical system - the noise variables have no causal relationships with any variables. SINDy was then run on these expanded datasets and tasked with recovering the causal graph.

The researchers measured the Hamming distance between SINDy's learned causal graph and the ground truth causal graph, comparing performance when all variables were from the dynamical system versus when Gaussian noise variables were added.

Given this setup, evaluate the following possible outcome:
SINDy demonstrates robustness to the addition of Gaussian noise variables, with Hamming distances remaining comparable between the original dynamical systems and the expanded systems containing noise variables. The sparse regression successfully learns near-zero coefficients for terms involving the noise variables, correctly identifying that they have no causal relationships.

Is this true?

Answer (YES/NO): NO